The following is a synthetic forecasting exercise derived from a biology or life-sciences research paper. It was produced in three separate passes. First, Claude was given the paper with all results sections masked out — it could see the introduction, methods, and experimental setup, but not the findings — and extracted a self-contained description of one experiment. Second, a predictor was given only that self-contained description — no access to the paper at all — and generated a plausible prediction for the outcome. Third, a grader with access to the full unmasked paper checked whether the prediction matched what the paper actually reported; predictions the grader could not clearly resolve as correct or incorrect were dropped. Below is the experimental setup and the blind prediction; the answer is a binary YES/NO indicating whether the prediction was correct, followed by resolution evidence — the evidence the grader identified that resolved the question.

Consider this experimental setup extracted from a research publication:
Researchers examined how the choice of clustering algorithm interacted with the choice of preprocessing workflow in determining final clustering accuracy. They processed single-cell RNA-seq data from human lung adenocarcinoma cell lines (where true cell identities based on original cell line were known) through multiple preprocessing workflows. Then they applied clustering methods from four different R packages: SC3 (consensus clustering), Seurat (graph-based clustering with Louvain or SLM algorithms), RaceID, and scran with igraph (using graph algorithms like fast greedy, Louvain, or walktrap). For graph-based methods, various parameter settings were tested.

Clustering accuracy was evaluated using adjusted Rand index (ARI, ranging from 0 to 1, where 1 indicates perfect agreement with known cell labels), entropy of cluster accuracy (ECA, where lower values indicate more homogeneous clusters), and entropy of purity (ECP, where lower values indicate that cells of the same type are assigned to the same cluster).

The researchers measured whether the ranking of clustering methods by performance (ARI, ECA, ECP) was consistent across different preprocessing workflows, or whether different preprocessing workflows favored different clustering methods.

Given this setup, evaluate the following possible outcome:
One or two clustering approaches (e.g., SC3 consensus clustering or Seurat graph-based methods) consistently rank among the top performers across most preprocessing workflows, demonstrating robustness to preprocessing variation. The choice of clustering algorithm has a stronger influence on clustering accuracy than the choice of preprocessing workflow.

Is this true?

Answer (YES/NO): YES